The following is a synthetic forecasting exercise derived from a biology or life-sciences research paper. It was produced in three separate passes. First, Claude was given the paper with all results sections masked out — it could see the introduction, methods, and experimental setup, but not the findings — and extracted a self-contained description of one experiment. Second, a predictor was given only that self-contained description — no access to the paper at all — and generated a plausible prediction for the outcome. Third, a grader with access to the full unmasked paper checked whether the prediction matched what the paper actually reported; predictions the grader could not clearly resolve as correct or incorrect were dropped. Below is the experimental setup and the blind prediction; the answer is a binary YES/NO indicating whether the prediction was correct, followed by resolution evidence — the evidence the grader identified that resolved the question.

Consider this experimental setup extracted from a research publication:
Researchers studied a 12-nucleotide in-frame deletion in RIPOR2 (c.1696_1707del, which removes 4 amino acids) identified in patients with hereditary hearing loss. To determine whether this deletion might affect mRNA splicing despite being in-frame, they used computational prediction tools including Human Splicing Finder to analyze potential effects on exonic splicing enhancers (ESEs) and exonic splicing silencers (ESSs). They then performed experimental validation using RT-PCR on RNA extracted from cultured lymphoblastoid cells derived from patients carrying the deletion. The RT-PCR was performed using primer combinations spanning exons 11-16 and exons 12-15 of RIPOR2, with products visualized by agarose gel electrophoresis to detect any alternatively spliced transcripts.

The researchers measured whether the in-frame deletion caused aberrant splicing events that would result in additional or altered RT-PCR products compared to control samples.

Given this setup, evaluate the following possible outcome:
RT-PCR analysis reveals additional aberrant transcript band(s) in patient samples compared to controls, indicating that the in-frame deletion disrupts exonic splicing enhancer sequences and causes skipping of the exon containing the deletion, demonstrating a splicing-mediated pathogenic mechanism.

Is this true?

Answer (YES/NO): NO